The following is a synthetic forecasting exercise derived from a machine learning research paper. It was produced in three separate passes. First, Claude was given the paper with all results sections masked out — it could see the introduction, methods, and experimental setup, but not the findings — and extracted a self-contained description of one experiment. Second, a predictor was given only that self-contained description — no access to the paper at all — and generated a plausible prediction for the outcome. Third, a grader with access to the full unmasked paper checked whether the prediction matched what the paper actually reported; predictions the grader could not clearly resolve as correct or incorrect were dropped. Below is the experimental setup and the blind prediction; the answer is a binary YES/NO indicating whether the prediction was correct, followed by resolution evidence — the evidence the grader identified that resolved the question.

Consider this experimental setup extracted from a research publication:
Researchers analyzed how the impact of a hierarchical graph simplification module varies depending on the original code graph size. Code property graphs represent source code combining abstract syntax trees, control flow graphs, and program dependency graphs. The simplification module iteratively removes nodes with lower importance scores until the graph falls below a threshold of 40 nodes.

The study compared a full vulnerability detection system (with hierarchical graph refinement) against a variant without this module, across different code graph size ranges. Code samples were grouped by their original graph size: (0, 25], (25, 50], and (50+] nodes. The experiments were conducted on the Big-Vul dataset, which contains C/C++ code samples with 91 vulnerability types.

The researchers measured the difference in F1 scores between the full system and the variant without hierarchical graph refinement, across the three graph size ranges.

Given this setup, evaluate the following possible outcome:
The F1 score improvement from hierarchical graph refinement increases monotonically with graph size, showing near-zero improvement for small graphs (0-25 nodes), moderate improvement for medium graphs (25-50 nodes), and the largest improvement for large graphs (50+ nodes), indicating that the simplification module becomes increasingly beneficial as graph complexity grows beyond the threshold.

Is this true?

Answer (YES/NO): NO